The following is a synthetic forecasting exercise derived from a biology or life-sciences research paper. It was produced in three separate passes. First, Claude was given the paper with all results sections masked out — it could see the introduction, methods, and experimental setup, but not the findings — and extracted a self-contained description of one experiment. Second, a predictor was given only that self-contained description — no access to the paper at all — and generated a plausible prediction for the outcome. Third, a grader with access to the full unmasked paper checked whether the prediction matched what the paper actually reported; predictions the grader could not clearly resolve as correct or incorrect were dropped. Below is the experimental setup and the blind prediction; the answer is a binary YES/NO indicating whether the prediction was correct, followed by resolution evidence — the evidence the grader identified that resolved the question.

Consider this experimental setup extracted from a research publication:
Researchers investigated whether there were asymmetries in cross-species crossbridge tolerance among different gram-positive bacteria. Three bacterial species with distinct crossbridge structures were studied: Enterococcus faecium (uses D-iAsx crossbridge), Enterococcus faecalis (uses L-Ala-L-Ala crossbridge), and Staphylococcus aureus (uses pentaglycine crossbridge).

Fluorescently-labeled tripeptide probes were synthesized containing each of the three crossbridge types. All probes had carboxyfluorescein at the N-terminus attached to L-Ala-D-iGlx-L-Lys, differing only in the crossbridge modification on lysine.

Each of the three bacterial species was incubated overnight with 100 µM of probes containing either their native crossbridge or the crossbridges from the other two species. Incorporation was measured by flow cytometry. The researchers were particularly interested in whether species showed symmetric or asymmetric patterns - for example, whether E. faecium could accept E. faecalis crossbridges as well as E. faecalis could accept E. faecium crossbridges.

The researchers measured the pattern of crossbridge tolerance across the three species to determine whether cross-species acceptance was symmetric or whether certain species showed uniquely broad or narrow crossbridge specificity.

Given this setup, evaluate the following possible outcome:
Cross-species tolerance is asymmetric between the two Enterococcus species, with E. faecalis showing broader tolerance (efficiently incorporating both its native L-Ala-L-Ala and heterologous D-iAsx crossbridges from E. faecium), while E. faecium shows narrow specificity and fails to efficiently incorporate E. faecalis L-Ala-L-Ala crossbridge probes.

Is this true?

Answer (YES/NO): YES